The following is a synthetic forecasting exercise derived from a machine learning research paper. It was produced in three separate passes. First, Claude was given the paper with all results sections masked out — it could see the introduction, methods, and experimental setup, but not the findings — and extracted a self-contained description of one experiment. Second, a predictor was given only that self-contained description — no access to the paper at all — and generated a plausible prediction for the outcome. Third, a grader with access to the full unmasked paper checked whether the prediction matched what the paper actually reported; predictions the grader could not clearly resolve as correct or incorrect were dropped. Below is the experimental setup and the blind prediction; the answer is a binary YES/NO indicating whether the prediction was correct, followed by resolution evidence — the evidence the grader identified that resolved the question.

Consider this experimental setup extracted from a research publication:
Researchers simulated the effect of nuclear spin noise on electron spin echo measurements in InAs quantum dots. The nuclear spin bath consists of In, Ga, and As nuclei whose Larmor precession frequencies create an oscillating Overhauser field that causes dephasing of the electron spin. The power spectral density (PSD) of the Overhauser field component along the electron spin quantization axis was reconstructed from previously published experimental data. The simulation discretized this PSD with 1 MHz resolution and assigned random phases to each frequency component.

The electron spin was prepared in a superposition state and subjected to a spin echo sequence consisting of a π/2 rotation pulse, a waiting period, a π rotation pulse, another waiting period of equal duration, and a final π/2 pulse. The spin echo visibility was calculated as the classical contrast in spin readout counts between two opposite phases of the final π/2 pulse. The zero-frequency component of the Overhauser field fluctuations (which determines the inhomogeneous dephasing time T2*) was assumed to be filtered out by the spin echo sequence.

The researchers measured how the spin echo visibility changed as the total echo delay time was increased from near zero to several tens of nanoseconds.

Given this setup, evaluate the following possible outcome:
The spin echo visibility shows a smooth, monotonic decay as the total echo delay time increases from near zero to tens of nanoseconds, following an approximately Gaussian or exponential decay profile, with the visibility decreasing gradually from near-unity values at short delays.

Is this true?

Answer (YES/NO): NO